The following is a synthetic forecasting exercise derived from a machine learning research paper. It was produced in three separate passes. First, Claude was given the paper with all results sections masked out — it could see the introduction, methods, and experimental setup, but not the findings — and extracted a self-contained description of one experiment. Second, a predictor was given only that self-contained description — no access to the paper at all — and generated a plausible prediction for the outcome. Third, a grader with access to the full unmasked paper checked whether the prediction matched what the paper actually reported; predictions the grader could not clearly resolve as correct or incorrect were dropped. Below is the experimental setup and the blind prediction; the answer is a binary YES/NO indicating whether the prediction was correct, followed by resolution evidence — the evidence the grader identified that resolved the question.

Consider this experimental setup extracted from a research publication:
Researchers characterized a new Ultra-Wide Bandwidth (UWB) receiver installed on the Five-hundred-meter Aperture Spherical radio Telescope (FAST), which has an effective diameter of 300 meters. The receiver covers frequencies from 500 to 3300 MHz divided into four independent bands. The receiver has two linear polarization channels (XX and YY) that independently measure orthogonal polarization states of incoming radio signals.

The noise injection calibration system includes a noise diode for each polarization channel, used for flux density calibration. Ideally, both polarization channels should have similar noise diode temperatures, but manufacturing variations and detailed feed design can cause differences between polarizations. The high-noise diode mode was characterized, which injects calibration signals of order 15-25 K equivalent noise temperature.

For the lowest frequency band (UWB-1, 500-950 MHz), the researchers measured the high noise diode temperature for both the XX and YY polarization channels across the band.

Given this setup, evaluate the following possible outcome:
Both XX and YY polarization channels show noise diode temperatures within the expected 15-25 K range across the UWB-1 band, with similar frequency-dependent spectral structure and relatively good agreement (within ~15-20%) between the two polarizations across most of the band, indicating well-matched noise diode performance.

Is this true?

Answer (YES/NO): YES